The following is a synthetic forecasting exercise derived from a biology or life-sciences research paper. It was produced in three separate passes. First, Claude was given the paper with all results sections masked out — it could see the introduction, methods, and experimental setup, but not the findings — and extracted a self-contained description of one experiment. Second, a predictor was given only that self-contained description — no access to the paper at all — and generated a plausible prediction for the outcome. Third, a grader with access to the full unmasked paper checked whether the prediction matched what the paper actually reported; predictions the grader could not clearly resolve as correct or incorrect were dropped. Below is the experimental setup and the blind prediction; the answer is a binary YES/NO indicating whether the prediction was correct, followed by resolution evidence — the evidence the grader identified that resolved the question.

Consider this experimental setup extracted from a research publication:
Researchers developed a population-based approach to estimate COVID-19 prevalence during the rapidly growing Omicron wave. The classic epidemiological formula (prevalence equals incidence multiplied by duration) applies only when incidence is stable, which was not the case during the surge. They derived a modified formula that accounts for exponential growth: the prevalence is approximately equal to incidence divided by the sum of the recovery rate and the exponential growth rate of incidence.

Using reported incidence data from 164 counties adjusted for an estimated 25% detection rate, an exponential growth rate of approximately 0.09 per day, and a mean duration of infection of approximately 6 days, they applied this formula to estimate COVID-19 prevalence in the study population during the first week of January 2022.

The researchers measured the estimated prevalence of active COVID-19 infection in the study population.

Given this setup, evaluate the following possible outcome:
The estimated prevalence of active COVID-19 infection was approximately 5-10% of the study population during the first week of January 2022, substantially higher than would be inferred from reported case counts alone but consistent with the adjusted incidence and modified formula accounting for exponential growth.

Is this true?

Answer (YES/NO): NO